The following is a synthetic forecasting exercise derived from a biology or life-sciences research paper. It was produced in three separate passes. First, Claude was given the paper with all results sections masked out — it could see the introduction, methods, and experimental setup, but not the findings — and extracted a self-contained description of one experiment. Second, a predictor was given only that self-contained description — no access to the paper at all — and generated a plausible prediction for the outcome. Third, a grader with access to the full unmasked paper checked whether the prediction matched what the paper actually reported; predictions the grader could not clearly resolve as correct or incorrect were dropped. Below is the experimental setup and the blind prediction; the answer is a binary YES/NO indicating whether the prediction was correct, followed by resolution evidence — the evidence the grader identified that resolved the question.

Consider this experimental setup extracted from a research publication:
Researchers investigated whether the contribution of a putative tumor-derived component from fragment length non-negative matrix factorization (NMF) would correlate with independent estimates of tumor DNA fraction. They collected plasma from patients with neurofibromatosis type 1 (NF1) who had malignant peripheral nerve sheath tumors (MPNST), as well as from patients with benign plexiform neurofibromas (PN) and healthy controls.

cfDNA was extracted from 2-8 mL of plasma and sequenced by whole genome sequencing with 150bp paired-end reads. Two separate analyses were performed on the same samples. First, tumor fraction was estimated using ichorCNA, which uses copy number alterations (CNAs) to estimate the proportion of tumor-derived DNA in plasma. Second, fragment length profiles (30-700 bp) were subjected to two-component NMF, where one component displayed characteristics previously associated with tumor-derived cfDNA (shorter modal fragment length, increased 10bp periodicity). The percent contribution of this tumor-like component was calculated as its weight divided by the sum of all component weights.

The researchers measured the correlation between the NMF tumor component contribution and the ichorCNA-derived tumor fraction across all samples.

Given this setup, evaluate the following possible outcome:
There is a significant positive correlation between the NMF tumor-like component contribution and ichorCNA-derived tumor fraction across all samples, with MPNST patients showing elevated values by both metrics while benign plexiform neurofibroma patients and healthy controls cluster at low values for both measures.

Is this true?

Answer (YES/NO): NO